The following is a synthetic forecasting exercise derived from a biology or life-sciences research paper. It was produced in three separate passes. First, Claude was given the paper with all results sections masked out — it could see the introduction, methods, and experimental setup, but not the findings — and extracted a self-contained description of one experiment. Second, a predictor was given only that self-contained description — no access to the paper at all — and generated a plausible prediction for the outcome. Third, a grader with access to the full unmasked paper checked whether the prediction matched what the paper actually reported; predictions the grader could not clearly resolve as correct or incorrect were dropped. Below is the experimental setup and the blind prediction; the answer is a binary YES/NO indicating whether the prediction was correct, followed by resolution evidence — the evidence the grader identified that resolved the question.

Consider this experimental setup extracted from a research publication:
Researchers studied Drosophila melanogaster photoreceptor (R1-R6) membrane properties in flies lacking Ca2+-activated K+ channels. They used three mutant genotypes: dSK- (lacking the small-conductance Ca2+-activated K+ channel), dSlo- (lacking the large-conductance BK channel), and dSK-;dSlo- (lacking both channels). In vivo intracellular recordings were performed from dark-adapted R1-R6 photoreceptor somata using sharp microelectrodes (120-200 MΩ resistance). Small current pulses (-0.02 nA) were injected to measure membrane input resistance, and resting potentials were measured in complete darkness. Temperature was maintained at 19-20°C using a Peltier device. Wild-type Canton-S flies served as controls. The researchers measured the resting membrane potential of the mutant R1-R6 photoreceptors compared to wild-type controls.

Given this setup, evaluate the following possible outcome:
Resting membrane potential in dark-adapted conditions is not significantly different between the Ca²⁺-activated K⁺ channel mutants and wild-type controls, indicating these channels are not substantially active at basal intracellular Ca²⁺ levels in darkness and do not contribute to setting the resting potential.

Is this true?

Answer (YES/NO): NO